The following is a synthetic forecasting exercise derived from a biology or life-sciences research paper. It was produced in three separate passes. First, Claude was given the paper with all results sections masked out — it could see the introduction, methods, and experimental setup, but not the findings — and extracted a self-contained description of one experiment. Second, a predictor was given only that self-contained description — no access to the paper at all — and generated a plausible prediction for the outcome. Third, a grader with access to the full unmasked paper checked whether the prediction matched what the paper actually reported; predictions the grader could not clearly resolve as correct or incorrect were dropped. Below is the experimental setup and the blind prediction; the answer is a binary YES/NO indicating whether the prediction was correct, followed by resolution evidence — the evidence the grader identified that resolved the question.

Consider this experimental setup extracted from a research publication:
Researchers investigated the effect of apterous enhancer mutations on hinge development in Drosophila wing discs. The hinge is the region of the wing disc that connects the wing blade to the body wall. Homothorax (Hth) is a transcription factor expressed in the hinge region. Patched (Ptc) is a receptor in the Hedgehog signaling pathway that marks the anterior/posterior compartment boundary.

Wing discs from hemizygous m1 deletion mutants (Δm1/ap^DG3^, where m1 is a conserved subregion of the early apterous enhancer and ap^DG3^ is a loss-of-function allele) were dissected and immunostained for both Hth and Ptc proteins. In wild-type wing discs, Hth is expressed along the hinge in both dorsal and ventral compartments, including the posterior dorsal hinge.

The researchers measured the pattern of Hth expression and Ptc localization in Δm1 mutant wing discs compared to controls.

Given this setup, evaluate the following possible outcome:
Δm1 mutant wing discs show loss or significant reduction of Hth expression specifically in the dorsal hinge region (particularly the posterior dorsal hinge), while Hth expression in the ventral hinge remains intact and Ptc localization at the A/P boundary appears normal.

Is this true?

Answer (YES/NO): NO